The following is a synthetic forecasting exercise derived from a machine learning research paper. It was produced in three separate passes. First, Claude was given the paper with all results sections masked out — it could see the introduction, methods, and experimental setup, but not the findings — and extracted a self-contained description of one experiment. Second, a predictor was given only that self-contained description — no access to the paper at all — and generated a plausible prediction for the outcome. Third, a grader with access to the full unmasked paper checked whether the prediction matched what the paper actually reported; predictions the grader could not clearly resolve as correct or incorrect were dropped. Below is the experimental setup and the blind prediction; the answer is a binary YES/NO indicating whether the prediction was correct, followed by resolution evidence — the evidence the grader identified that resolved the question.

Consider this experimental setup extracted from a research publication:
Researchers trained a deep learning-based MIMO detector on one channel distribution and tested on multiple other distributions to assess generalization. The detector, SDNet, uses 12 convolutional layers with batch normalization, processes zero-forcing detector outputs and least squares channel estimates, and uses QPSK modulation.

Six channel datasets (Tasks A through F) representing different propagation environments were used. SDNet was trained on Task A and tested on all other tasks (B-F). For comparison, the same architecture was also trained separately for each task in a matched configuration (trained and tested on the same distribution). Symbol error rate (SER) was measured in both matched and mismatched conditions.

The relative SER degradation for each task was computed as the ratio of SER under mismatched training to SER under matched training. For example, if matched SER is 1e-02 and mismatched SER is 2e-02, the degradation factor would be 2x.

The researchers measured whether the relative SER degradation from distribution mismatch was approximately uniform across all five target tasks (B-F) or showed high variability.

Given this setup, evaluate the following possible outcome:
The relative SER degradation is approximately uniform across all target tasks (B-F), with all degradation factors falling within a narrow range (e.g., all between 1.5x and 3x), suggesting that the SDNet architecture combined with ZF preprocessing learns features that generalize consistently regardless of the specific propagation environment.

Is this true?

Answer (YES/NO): NO